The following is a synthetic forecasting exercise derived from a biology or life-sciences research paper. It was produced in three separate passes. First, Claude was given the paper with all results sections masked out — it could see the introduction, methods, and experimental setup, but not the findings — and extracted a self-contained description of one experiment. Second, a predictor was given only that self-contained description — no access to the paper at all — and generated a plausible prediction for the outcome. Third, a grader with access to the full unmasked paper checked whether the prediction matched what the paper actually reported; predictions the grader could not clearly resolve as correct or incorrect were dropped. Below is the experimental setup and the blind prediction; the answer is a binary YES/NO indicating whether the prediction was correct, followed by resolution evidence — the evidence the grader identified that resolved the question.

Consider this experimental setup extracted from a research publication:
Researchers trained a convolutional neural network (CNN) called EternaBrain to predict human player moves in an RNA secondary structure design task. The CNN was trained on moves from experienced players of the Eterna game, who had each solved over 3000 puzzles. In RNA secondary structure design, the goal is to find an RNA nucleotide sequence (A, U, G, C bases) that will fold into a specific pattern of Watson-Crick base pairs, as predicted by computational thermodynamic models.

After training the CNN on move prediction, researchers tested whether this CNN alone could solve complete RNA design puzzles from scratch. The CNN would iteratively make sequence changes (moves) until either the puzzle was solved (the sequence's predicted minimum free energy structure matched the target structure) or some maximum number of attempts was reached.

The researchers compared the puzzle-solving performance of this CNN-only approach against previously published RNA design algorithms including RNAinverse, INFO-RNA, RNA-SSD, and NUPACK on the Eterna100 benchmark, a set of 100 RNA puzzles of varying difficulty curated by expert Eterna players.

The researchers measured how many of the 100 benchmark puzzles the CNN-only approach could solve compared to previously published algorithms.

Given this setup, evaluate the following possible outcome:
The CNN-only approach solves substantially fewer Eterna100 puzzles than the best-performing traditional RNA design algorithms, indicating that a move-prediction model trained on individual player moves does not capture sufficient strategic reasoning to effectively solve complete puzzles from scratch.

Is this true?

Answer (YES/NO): YES